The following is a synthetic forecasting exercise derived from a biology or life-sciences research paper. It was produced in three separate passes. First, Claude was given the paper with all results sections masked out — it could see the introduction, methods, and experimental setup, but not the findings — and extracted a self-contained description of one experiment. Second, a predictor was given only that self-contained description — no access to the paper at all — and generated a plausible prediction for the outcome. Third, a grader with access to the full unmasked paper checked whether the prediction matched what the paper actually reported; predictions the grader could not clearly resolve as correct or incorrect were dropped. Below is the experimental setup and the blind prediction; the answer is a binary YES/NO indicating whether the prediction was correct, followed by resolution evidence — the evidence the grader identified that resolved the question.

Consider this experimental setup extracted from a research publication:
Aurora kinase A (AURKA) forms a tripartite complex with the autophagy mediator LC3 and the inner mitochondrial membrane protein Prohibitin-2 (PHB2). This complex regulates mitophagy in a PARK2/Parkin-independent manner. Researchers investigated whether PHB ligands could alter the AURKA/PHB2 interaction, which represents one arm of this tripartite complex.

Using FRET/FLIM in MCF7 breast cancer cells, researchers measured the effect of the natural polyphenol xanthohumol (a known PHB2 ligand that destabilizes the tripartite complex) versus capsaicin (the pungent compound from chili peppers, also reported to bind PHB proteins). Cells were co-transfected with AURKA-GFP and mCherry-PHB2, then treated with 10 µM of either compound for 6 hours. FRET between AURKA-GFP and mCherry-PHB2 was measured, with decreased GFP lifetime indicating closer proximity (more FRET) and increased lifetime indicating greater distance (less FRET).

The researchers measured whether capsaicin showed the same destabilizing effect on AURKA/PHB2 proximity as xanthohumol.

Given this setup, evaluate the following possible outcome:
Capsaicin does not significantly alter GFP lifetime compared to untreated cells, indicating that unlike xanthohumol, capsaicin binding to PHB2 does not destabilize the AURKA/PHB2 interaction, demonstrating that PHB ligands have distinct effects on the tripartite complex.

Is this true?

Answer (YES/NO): NO